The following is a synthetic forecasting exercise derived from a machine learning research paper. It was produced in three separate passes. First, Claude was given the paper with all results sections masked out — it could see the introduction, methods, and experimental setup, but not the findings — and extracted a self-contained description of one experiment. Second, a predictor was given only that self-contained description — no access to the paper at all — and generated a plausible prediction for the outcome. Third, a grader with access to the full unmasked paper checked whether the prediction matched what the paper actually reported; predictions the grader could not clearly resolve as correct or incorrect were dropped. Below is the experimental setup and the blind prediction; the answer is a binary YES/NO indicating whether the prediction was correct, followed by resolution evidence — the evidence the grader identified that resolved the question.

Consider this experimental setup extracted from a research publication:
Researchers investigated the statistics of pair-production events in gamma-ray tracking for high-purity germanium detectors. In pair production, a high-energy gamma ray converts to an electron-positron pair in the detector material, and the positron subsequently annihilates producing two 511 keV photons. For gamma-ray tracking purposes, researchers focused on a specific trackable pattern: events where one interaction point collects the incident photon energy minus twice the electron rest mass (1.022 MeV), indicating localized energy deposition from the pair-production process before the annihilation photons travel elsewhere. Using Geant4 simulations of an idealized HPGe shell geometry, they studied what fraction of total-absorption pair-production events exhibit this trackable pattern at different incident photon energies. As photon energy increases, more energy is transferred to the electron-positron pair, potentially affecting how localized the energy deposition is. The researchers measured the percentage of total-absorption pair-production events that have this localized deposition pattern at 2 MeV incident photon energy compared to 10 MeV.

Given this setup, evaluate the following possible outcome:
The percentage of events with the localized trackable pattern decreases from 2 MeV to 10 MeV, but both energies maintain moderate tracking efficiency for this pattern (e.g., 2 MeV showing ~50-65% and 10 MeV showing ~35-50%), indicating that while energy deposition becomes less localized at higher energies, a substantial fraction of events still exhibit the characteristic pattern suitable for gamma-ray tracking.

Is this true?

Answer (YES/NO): NO